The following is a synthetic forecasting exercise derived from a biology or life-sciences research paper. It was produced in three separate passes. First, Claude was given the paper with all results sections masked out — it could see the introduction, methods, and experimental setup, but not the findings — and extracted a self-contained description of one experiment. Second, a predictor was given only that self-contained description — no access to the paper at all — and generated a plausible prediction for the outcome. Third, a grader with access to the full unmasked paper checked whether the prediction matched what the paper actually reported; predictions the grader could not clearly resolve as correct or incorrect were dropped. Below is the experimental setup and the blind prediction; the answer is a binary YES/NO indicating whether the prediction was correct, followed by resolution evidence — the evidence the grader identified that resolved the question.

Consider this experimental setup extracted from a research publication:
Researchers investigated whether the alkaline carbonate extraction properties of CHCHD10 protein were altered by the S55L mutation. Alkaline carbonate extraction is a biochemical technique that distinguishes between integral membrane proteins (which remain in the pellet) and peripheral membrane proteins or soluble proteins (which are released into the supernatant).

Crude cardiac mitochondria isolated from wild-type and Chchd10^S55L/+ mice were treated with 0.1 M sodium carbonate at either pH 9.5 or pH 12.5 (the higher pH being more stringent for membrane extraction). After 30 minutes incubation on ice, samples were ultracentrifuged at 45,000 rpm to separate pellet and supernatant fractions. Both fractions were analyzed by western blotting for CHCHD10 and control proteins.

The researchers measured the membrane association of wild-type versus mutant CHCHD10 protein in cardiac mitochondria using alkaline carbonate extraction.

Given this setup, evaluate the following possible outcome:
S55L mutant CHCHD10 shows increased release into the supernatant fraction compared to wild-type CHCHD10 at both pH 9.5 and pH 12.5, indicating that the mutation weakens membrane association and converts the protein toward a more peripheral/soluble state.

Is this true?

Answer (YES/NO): NO